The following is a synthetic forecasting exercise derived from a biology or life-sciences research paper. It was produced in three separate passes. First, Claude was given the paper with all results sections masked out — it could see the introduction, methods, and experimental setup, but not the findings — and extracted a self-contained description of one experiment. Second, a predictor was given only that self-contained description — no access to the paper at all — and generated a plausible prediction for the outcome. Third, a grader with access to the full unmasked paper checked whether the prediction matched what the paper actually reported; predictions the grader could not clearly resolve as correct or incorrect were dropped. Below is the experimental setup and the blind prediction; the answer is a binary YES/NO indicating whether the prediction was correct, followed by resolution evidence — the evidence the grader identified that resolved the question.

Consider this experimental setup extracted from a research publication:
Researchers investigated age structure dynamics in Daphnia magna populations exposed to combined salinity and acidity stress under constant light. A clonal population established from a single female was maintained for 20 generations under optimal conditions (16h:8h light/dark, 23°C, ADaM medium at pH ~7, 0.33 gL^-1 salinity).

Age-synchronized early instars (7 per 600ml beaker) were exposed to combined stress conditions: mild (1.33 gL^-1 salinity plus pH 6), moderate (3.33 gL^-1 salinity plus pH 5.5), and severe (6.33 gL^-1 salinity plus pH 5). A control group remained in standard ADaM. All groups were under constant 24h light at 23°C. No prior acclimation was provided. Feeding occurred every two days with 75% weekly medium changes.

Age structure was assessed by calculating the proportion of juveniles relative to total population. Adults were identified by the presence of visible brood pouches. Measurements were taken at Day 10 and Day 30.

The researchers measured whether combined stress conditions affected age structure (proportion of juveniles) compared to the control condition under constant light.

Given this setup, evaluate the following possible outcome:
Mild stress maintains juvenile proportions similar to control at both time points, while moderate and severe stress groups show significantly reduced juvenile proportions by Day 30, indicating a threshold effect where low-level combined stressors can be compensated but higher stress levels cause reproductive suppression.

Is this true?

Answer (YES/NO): NO